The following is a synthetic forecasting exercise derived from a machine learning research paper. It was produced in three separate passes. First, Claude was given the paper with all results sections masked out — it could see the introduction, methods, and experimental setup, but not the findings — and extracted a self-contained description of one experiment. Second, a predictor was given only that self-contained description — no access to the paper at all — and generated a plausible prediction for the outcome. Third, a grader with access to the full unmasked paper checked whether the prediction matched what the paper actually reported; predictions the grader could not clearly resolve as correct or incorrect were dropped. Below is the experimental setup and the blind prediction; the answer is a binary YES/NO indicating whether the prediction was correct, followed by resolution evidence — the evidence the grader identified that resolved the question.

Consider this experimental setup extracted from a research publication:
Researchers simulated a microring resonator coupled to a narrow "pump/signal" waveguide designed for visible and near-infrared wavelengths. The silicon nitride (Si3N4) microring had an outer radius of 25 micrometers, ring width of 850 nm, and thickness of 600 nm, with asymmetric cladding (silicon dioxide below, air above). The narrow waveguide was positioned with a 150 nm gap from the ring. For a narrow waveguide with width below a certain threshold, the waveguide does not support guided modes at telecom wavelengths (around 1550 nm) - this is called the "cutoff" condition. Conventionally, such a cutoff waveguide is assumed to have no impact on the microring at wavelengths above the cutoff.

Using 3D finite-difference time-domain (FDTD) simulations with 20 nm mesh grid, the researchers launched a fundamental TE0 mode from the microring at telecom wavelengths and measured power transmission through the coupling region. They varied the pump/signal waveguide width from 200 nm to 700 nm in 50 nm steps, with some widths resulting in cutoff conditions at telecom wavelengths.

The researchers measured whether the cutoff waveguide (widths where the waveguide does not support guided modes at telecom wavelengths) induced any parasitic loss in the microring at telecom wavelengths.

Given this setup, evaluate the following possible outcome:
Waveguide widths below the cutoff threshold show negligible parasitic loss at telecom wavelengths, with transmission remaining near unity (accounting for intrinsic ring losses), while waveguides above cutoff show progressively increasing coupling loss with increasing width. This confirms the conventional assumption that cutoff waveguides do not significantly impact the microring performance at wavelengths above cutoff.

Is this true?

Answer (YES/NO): NO